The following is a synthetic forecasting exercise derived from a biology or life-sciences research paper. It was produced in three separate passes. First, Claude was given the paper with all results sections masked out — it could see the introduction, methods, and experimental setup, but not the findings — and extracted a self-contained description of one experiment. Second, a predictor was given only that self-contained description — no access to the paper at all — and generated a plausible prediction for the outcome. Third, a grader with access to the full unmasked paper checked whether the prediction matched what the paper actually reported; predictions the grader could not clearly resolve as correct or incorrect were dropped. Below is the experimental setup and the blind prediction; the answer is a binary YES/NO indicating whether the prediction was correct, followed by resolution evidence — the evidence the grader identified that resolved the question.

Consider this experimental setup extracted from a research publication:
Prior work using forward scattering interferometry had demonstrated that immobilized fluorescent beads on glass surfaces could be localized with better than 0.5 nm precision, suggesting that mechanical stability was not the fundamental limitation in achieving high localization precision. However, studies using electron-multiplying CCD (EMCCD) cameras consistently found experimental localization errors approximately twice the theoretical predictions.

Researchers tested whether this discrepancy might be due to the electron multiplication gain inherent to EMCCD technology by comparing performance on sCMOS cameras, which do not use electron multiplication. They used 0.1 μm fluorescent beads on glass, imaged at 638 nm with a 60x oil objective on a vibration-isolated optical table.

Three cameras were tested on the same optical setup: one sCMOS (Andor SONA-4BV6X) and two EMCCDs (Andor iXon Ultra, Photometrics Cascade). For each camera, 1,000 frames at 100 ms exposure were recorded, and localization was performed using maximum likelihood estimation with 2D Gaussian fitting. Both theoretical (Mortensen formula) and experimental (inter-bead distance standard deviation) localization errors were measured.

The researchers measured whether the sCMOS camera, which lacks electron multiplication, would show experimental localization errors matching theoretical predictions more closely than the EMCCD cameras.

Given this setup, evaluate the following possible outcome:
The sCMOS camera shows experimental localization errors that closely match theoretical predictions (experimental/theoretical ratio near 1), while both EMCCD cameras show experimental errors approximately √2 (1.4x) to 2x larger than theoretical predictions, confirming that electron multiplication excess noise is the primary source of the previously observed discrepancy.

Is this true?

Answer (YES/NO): NO